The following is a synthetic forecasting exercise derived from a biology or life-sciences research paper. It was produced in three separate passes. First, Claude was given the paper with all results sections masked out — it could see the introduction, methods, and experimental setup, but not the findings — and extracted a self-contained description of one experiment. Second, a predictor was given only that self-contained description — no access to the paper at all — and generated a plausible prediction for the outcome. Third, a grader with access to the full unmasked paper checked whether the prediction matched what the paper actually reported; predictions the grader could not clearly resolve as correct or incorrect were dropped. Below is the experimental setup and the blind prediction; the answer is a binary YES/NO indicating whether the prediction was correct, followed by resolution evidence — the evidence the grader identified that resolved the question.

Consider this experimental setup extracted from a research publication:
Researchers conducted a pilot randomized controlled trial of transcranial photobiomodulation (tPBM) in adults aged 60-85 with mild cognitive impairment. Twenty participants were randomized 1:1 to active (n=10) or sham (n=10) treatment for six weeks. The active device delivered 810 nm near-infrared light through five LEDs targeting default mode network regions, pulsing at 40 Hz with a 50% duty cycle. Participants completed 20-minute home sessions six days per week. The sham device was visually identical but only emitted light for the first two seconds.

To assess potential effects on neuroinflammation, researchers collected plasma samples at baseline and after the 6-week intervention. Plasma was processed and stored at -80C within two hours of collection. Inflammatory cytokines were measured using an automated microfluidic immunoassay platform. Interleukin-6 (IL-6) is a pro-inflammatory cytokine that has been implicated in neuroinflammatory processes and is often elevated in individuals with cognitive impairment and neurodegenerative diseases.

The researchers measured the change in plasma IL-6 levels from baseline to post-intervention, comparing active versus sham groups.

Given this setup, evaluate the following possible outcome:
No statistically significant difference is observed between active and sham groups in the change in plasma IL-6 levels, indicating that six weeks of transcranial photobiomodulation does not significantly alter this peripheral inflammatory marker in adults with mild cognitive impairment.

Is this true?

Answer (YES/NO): NO